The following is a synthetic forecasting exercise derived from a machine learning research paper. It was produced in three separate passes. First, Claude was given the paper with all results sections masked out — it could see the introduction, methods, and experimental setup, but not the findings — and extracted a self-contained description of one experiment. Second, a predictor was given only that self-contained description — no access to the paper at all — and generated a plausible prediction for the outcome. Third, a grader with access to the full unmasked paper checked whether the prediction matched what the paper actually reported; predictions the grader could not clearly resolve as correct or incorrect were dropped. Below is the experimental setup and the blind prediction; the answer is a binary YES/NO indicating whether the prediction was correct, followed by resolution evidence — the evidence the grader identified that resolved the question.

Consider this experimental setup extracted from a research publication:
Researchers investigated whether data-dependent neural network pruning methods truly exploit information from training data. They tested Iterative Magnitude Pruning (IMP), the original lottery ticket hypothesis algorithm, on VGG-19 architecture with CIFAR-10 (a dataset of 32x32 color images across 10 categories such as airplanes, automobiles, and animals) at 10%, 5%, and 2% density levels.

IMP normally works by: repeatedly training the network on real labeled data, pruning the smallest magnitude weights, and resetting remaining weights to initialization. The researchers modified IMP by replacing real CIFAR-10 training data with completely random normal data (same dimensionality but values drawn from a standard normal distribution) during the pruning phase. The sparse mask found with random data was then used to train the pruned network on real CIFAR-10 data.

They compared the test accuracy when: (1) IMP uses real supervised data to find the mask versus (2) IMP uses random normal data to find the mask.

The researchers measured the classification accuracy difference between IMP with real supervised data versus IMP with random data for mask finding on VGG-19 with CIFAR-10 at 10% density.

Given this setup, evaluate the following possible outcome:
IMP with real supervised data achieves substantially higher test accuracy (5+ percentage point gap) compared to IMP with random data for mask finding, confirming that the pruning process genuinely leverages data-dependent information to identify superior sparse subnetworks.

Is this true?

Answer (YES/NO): NO